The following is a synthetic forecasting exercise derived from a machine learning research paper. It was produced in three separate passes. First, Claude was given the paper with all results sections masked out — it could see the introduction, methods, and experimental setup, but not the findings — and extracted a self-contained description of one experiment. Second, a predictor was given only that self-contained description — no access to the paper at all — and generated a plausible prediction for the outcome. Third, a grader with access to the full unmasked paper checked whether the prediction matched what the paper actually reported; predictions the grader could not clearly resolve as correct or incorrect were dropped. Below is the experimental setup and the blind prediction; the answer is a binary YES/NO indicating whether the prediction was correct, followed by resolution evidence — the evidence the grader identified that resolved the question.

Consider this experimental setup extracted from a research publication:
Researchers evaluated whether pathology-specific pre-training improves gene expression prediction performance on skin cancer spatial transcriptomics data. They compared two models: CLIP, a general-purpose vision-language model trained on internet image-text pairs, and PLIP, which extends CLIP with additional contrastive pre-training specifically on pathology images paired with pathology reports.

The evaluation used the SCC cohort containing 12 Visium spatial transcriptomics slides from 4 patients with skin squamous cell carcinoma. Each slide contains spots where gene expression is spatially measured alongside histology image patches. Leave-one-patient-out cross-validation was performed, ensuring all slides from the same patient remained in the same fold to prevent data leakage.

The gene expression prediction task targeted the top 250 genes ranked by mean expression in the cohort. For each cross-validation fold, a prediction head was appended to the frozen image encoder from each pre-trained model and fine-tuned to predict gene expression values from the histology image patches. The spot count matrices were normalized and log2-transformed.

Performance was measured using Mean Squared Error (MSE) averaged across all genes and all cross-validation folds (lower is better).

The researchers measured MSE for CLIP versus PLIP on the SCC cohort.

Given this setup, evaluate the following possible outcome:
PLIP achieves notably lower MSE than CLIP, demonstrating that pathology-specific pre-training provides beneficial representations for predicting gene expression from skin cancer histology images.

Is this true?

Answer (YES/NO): NO